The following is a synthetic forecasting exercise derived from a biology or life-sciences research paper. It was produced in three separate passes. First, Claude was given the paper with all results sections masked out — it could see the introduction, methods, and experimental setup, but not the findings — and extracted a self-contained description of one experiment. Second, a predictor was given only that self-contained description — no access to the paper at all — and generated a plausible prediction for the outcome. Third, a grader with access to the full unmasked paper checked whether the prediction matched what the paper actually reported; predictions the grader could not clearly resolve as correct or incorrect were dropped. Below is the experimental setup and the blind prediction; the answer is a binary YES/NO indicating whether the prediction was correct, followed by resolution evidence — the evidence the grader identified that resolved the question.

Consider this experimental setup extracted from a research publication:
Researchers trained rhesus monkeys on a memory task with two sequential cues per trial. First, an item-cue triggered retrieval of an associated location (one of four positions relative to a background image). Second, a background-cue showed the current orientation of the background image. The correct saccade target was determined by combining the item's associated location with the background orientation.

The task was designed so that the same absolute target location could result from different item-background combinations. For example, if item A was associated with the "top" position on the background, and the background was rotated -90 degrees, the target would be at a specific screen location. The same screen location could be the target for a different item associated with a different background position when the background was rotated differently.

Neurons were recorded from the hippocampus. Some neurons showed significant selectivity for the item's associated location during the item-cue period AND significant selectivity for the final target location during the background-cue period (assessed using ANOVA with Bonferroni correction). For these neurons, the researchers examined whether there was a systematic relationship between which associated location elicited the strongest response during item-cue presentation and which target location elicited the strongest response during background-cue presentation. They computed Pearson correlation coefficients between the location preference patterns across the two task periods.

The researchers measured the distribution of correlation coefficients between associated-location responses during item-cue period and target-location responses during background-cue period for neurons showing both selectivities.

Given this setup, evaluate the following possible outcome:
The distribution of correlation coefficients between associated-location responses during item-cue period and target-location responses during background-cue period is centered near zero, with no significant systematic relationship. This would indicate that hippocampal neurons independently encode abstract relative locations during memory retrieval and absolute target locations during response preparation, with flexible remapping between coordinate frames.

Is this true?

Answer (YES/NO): NO